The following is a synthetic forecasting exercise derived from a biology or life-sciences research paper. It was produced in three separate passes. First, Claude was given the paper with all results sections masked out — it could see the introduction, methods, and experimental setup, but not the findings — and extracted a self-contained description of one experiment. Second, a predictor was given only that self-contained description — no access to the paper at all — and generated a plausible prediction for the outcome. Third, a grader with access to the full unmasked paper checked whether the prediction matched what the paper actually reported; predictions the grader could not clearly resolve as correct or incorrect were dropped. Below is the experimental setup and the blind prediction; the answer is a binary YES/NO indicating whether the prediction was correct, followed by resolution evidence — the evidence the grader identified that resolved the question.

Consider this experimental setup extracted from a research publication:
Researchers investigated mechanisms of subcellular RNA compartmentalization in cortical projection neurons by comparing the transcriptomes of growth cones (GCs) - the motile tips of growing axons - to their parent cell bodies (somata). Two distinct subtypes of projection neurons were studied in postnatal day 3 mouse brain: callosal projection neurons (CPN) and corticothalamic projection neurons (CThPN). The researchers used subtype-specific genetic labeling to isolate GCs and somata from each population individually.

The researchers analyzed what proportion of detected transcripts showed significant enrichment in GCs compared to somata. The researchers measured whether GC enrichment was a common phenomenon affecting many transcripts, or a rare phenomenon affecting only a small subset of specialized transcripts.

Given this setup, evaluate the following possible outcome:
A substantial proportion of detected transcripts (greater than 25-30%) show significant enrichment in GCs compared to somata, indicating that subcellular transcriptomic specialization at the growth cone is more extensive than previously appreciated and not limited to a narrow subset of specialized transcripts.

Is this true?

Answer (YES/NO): YES